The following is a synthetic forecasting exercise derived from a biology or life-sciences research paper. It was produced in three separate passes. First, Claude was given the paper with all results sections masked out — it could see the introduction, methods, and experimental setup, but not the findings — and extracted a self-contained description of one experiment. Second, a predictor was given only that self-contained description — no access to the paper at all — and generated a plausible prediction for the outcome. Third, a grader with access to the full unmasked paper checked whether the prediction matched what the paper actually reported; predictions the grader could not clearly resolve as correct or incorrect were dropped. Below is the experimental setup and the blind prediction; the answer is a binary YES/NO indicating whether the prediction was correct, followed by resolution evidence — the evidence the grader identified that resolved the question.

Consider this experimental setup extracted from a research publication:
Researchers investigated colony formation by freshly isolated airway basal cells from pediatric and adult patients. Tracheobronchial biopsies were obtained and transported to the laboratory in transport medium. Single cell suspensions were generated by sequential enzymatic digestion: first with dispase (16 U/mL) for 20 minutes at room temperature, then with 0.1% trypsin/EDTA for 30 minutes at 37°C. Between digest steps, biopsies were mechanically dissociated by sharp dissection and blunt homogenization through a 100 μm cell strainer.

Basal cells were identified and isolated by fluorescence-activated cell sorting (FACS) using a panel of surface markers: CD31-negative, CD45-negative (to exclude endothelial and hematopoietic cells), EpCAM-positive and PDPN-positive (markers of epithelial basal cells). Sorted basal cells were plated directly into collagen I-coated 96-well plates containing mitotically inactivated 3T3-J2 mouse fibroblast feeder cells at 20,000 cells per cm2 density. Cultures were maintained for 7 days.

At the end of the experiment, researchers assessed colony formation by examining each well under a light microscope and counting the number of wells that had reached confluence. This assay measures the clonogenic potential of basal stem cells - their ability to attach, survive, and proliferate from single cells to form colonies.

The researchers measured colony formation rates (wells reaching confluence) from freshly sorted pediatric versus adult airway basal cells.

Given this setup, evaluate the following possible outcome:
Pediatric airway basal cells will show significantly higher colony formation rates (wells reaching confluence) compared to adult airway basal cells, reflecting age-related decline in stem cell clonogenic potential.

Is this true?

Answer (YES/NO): YES